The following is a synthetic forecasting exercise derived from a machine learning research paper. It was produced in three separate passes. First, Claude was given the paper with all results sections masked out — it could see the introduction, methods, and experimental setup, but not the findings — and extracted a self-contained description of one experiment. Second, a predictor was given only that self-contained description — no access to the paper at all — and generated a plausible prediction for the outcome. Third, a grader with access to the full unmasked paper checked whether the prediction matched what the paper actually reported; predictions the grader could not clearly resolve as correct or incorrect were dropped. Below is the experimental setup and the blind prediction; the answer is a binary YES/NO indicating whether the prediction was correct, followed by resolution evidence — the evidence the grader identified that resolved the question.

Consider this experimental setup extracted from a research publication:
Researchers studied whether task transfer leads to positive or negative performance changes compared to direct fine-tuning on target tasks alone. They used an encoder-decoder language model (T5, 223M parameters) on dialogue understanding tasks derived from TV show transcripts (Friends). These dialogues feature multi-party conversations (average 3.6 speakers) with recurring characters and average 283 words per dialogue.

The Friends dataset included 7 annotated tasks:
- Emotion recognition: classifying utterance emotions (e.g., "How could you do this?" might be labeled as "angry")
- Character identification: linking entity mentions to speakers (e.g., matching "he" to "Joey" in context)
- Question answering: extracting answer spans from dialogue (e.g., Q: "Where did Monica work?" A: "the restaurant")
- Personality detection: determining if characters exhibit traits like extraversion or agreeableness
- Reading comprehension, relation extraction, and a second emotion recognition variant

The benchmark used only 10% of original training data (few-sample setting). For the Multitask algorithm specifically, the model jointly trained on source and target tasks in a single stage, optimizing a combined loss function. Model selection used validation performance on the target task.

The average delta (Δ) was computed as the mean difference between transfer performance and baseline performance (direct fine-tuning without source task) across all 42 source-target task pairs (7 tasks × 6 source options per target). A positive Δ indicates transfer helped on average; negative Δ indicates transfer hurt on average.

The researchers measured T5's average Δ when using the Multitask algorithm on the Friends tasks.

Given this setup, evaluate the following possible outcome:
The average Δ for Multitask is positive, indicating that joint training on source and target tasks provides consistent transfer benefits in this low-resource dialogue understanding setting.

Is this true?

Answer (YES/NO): NO